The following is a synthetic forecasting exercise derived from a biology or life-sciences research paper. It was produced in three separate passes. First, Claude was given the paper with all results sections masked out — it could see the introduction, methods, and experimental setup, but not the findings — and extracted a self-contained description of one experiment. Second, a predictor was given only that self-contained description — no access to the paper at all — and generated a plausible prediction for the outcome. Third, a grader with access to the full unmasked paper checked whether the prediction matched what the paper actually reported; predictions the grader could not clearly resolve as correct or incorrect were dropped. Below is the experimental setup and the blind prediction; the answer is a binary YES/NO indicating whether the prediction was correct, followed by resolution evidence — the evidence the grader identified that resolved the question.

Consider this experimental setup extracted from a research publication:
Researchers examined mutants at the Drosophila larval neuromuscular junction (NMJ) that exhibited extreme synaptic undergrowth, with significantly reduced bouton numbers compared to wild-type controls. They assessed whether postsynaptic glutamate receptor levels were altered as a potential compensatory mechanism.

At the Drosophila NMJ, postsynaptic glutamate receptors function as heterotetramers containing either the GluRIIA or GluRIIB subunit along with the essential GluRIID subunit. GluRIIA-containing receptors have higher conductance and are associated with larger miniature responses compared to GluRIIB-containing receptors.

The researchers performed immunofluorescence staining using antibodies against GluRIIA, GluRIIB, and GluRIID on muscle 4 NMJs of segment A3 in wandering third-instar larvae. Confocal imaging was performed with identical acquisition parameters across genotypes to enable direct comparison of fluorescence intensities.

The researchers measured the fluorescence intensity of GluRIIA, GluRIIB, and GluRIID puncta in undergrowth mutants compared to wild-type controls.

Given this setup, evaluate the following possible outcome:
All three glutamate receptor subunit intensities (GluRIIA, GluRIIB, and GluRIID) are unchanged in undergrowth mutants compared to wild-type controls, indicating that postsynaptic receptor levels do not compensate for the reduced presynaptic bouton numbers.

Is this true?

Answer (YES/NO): NO